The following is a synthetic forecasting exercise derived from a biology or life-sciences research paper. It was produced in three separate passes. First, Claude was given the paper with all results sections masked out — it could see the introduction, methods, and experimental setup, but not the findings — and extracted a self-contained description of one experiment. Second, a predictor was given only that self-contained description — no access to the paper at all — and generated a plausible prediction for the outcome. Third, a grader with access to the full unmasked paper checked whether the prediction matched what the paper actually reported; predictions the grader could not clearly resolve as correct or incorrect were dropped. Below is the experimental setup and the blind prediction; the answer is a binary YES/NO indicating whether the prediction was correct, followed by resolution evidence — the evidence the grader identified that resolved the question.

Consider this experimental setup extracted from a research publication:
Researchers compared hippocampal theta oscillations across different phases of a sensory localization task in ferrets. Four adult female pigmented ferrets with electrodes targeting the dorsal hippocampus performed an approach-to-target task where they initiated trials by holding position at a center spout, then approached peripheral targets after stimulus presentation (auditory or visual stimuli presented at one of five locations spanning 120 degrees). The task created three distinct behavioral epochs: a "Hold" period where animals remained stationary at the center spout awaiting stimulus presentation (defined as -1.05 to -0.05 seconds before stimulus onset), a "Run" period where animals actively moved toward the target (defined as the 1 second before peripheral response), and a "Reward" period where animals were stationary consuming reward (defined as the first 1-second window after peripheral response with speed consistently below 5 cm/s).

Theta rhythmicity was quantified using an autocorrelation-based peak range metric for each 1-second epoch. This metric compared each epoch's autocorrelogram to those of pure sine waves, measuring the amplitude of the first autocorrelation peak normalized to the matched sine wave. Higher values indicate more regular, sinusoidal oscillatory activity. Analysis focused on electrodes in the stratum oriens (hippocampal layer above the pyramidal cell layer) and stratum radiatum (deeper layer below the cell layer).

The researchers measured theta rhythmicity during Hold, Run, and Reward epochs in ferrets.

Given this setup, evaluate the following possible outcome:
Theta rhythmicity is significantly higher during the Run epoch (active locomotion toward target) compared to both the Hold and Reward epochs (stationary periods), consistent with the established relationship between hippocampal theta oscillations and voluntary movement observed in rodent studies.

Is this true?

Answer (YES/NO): NO